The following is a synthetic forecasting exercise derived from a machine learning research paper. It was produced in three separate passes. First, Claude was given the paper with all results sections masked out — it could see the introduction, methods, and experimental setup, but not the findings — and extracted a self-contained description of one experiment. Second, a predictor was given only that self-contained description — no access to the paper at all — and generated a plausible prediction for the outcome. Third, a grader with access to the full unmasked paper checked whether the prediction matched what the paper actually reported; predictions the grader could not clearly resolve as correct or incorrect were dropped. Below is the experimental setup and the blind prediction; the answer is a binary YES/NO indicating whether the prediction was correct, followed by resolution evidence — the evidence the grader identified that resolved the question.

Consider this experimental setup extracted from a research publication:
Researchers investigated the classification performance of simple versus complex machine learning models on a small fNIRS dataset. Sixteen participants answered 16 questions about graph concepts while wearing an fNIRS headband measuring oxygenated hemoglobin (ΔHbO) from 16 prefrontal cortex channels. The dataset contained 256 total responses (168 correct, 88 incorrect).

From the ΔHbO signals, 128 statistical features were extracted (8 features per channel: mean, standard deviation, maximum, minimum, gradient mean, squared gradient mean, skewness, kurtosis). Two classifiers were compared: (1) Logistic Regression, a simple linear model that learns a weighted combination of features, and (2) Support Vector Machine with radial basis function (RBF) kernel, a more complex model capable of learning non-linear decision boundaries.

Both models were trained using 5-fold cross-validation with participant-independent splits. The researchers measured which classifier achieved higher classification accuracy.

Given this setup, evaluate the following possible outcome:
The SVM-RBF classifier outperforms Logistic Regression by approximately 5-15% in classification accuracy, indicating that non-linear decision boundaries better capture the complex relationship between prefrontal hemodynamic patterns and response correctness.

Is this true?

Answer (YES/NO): YES